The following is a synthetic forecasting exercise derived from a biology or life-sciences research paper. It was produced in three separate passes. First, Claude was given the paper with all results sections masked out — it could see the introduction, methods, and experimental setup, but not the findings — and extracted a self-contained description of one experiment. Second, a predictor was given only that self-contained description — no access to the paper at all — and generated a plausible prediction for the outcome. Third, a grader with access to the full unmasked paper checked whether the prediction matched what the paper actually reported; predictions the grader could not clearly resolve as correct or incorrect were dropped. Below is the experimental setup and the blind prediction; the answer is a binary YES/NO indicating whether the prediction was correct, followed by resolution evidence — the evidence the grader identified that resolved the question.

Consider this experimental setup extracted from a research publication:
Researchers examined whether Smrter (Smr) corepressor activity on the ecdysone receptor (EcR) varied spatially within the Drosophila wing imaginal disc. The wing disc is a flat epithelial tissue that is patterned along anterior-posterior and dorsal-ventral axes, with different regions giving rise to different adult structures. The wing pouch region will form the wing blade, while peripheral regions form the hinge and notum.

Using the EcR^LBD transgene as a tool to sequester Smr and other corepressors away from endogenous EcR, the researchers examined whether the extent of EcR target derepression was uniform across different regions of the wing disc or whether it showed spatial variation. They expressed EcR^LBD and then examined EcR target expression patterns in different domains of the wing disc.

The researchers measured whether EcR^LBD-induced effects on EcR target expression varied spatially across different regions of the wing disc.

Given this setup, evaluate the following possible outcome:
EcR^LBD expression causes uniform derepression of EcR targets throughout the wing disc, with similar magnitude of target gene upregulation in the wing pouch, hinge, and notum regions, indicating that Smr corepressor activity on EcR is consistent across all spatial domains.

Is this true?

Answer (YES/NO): NO